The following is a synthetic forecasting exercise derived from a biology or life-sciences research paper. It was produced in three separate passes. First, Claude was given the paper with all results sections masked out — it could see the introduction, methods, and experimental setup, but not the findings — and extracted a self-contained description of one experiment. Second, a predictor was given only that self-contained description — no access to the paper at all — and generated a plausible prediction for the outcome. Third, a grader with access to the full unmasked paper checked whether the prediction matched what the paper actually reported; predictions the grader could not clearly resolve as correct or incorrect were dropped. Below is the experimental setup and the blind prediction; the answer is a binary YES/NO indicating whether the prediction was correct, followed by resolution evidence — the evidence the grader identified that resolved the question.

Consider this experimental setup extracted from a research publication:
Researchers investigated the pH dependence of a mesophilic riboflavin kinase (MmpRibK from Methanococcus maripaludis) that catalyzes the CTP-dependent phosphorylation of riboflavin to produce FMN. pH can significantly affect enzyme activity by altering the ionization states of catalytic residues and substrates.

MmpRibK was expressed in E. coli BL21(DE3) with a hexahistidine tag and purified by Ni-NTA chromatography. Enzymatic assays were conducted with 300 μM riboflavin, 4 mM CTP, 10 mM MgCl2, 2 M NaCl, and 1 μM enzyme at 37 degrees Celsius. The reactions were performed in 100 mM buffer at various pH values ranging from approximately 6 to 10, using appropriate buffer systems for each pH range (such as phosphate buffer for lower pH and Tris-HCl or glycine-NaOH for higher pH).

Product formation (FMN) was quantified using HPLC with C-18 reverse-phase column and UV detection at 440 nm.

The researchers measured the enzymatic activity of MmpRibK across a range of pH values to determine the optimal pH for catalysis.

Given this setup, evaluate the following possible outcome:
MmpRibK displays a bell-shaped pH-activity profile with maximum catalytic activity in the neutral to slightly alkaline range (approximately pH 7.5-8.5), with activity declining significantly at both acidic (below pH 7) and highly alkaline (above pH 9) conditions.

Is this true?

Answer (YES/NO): NO